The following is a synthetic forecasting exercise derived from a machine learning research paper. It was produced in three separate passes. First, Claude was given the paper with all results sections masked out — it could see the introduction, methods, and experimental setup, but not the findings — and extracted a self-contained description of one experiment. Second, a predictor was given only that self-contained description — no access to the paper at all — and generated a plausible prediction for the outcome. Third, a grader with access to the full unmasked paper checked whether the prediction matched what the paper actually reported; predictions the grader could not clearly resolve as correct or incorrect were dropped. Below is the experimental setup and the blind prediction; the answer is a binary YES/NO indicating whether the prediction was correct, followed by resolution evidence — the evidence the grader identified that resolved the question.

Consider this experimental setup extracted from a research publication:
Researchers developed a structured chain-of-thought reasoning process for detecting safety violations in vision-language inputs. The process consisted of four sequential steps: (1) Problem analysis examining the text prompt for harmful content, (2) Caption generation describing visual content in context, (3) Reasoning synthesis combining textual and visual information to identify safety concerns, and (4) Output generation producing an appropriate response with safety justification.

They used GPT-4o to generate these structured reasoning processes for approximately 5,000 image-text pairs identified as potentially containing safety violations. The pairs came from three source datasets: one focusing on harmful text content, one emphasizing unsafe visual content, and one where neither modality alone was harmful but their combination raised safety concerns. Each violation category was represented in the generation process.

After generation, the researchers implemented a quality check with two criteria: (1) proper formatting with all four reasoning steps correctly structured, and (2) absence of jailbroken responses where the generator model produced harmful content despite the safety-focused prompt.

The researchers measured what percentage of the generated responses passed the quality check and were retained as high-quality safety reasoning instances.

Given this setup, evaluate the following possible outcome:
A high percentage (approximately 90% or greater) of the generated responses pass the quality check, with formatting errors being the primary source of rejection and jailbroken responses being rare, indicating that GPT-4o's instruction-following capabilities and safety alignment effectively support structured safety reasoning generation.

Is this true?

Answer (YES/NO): NO